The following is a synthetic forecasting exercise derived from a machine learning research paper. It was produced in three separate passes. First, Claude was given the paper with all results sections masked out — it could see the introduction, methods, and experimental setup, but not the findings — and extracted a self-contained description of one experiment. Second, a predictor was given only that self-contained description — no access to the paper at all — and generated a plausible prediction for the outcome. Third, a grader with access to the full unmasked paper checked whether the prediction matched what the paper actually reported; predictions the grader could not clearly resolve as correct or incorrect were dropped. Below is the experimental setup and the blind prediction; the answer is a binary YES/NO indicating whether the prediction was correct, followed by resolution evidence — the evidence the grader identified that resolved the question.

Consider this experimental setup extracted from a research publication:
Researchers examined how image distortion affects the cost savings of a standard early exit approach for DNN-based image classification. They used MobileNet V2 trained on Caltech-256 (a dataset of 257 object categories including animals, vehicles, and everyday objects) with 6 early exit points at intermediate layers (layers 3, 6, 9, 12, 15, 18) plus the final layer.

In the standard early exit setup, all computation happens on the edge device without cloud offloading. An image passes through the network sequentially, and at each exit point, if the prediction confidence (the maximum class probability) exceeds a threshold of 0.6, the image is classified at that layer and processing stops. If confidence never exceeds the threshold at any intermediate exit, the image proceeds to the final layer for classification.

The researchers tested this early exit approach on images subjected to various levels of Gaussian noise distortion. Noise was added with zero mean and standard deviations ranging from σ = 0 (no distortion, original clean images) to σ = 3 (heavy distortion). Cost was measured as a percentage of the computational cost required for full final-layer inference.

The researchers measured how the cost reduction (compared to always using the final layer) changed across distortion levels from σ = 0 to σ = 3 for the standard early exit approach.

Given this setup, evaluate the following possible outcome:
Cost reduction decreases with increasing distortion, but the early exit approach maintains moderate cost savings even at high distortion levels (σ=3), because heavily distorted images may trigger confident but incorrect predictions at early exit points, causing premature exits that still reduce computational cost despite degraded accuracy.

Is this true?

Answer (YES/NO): NO